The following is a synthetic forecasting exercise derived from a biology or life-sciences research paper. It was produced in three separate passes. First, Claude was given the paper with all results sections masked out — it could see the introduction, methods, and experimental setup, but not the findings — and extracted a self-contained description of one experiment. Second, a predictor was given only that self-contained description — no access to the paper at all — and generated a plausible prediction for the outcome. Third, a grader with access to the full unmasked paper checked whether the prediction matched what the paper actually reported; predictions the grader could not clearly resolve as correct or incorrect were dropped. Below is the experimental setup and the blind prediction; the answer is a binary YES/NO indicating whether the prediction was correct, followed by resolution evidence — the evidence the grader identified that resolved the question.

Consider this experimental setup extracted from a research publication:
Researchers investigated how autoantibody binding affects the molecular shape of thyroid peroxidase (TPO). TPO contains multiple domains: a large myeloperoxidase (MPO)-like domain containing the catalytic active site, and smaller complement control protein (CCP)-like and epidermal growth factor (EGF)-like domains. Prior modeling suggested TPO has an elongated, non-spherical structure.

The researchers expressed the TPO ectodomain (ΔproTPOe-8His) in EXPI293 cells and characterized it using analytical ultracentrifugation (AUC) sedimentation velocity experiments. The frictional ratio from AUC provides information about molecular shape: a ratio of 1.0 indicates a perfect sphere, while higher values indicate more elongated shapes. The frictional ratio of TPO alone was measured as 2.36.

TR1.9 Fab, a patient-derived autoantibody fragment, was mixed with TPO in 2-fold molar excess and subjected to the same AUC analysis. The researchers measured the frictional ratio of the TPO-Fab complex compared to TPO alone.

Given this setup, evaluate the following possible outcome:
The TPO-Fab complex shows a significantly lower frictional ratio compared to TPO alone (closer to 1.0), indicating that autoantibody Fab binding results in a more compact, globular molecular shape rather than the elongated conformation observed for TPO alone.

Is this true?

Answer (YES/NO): YES